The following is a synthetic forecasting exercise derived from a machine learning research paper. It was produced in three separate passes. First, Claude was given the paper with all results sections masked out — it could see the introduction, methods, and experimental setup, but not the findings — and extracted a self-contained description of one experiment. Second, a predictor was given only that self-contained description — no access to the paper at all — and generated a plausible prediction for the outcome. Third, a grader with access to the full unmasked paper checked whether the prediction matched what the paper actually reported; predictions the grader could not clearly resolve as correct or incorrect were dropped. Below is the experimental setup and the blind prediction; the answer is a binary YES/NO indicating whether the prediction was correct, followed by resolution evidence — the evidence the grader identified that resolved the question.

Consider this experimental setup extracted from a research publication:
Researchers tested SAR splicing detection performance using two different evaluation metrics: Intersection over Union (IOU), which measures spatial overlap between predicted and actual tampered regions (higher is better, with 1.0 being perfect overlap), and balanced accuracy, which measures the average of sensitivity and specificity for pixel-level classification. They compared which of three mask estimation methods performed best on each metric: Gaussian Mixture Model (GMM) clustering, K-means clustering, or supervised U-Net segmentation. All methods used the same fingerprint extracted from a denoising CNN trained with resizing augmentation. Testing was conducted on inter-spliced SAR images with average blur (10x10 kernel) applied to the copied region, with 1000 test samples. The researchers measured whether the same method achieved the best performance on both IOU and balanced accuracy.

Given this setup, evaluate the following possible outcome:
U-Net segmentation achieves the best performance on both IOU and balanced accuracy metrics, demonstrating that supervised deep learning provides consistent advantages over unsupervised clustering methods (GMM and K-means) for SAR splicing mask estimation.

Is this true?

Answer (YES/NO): NO